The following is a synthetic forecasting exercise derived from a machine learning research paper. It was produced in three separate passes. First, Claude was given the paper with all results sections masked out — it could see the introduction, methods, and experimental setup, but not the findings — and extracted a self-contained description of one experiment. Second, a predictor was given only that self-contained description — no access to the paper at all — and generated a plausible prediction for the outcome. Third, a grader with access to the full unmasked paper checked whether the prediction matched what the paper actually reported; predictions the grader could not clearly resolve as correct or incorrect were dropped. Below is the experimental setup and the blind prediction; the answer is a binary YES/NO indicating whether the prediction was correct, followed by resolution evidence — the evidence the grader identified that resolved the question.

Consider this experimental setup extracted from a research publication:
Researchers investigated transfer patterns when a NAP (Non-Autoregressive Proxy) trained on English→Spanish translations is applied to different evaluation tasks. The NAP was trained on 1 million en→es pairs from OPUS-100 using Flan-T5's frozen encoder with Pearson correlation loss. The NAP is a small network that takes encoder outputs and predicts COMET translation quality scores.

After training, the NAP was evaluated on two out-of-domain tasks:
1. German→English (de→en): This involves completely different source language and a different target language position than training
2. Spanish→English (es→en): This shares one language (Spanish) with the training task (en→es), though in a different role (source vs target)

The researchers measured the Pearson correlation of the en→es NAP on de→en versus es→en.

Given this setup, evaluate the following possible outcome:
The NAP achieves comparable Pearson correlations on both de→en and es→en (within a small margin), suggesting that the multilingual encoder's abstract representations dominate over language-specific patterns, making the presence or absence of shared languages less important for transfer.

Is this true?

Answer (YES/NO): NO